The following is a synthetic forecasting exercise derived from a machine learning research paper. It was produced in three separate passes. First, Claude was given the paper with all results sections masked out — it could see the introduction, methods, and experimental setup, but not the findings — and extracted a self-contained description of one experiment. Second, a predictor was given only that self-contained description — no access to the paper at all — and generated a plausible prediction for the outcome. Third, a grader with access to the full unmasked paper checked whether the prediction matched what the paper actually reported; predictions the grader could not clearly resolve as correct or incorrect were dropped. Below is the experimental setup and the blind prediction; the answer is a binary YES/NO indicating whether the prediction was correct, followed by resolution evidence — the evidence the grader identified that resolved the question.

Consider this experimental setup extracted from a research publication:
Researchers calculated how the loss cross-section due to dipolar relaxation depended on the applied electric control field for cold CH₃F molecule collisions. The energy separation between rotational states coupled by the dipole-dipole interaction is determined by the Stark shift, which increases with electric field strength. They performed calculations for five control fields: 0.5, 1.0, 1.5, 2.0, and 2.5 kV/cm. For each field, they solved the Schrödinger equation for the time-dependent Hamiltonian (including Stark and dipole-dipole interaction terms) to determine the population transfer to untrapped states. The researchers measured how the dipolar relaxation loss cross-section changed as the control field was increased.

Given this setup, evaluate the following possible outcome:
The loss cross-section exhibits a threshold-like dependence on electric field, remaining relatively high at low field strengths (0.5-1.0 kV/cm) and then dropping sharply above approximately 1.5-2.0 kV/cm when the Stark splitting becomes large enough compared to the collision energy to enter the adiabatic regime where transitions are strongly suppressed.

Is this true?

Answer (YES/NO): NO